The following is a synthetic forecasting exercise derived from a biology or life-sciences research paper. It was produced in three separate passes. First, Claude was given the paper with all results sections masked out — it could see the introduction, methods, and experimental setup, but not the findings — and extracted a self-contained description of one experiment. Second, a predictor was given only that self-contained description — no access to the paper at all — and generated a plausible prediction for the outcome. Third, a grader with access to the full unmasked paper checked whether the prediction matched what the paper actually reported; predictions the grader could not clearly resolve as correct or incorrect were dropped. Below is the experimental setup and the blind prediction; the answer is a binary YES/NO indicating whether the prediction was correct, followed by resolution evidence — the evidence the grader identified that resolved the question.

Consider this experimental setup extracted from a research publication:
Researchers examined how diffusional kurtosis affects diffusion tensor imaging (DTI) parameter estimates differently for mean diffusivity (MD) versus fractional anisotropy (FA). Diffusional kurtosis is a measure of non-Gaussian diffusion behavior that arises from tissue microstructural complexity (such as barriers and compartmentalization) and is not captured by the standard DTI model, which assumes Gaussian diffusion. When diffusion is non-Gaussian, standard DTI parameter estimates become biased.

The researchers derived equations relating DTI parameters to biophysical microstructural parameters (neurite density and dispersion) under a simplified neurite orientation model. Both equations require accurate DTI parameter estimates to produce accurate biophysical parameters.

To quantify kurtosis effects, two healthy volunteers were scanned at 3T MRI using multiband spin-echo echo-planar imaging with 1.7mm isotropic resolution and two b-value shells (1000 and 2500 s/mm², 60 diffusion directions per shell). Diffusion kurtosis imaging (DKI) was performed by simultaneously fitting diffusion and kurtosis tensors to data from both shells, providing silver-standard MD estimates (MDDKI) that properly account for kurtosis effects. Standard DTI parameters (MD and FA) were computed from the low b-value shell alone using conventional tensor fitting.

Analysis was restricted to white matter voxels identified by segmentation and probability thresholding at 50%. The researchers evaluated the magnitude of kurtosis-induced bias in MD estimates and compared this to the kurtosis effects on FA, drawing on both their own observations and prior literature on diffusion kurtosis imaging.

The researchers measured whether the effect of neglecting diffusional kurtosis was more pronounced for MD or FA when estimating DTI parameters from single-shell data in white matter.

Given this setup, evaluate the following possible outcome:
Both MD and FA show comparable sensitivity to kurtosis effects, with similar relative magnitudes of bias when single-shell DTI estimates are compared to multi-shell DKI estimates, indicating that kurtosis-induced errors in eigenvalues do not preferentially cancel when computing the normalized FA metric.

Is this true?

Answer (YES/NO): NO